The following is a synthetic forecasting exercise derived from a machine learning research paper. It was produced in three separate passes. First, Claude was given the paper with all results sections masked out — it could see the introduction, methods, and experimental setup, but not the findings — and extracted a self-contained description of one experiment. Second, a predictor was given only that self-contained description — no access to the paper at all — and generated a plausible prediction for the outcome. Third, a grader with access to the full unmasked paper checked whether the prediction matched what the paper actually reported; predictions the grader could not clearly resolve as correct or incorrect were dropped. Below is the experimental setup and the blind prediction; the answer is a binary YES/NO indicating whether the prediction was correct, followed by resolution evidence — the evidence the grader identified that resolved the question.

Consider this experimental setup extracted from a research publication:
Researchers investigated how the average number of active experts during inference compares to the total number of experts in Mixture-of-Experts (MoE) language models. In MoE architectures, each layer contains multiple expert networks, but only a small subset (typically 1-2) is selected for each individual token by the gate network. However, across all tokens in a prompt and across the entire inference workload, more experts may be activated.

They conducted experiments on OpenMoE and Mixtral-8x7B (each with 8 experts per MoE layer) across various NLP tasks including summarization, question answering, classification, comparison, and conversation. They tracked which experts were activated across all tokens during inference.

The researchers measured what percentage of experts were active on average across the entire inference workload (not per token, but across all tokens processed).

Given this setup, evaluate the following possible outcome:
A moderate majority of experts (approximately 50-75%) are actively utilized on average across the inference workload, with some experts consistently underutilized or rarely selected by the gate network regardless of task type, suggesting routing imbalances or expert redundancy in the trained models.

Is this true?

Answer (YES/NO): NO